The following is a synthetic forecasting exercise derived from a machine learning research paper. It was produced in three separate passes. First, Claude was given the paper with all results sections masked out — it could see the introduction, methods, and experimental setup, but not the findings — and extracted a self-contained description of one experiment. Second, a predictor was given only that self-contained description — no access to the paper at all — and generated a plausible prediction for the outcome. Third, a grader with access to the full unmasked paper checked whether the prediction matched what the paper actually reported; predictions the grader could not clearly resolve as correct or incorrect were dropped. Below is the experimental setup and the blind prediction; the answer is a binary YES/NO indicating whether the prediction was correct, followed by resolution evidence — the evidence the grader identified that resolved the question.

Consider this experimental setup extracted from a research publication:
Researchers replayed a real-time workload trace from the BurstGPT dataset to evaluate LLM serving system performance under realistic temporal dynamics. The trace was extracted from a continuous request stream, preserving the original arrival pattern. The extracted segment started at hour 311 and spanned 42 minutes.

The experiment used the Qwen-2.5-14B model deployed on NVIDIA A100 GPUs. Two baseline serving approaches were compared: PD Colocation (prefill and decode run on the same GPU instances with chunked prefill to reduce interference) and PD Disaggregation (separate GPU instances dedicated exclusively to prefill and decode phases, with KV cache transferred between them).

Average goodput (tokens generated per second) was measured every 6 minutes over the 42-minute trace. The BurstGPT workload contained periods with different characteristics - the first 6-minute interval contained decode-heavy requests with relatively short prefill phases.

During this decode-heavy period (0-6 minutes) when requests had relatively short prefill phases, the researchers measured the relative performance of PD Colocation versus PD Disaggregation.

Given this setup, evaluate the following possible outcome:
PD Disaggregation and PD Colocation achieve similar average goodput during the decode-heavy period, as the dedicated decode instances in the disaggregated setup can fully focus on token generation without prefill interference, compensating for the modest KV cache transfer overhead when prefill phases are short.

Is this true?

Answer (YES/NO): NO